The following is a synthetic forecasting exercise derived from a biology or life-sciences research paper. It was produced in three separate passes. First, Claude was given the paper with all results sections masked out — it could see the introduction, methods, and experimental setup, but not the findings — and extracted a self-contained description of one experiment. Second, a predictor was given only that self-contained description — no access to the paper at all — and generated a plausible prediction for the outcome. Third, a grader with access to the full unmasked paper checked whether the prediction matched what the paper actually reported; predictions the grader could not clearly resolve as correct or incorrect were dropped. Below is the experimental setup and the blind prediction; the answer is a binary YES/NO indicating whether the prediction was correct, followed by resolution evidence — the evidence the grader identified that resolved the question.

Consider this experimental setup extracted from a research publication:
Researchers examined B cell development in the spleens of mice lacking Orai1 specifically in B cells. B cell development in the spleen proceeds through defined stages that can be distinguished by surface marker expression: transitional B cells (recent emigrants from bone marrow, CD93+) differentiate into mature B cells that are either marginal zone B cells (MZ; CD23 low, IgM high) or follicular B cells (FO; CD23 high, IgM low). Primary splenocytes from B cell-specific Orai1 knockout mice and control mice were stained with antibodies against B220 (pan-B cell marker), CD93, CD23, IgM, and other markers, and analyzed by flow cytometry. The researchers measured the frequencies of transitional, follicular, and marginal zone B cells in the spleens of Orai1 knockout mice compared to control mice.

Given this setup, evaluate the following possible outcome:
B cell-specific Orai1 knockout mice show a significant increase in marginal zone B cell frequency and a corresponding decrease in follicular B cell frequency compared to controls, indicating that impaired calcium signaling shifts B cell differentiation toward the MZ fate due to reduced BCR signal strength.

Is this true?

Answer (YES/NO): NO